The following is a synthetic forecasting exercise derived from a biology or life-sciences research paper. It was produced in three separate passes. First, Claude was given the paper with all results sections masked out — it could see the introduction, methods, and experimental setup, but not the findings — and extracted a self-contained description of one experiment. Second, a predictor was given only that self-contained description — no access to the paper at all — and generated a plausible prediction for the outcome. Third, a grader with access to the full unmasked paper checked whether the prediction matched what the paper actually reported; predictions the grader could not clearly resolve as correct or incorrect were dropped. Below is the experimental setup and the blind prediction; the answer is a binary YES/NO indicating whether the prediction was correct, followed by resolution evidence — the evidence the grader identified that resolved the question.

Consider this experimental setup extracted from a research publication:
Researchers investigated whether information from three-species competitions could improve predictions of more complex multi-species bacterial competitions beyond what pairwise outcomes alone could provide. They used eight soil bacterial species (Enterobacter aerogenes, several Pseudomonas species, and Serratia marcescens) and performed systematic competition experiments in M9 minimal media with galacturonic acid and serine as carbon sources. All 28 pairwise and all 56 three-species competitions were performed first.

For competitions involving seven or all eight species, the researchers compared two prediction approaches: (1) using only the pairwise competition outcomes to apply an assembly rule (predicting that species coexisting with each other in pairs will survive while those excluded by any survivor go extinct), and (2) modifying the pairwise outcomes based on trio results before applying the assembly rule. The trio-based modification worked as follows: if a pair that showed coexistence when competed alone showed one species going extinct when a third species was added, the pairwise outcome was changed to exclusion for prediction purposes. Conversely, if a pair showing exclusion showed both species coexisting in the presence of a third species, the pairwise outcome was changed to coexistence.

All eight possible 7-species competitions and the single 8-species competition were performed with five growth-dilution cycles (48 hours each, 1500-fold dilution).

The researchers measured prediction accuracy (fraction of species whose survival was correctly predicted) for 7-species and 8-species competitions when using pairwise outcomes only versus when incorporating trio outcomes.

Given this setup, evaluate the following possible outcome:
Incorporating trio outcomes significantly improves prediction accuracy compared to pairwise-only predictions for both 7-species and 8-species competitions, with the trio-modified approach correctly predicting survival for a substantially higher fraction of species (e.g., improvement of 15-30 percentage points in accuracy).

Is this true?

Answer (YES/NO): YES